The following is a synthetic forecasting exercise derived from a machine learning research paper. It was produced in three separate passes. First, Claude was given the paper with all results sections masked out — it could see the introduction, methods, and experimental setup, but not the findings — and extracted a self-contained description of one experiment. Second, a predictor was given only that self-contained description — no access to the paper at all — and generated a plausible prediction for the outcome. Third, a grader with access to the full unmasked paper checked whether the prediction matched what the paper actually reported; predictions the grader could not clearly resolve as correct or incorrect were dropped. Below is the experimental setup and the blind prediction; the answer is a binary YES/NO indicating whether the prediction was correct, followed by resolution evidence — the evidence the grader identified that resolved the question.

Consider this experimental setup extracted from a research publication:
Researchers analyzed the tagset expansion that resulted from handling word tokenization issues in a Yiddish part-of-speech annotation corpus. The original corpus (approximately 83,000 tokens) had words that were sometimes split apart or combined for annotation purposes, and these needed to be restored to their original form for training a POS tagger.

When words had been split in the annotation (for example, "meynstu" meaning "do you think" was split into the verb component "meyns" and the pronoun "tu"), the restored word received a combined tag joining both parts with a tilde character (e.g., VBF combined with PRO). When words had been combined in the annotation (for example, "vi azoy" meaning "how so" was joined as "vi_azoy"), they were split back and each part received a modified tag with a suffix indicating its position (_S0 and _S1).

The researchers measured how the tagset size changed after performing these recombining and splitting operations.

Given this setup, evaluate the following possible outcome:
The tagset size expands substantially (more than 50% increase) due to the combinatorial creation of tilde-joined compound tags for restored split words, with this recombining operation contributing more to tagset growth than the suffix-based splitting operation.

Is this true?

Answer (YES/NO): YES